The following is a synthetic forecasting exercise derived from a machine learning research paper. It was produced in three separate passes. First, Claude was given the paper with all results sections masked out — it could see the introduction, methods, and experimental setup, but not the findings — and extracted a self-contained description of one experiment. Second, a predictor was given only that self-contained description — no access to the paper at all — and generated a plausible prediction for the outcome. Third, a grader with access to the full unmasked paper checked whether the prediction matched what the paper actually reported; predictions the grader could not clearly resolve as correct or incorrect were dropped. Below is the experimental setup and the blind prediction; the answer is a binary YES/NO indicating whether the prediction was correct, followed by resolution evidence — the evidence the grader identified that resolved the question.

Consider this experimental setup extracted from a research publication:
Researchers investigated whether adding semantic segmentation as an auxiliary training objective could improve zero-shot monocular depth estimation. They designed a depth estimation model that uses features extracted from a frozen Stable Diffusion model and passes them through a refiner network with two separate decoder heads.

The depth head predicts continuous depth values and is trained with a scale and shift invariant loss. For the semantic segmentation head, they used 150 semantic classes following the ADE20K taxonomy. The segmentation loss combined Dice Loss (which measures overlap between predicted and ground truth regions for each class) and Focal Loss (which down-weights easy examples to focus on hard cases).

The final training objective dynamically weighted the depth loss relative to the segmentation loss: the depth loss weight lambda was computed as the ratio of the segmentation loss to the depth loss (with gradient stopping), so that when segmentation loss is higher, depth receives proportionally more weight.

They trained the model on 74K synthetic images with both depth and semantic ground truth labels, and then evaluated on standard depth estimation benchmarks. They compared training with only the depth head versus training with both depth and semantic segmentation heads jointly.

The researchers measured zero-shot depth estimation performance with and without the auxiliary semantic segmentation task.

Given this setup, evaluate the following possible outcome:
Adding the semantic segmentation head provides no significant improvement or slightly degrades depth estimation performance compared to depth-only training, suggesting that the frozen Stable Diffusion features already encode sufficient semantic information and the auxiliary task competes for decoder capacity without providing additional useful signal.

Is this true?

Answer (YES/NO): NO